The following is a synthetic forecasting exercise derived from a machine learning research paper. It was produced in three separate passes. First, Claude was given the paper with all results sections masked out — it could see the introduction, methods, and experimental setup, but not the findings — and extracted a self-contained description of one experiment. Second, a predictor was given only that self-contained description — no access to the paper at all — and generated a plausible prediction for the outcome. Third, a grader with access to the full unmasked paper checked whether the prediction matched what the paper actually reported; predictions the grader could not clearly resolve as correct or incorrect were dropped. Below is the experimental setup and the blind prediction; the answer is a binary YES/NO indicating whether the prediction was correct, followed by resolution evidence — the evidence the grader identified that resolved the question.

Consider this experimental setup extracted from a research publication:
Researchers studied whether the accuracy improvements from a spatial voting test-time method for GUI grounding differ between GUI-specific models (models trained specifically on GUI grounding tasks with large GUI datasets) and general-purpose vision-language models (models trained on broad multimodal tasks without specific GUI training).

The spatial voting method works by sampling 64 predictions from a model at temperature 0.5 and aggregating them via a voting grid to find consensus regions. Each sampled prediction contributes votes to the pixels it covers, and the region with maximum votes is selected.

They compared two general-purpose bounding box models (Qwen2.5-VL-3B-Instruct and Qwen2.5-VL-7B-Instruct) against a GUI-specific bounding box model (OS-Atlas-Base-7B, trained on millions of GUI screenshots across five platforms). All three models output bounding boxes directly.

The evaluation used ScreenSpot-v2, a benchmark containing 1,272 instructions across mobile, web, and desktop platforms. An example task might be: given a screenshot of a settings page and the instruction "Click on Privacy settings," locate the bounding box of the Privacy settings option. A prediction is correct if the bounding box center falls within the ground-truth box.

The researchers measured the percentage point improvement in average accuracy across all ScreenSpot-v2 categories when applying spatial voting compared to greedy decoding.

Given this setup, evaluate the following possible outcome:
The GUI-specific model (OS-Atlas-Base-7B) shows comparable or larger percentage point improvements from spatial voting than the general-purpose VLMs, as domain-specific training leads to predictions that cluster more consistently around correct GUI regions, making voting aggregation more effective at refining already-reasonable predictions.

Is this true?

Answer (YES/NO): YES